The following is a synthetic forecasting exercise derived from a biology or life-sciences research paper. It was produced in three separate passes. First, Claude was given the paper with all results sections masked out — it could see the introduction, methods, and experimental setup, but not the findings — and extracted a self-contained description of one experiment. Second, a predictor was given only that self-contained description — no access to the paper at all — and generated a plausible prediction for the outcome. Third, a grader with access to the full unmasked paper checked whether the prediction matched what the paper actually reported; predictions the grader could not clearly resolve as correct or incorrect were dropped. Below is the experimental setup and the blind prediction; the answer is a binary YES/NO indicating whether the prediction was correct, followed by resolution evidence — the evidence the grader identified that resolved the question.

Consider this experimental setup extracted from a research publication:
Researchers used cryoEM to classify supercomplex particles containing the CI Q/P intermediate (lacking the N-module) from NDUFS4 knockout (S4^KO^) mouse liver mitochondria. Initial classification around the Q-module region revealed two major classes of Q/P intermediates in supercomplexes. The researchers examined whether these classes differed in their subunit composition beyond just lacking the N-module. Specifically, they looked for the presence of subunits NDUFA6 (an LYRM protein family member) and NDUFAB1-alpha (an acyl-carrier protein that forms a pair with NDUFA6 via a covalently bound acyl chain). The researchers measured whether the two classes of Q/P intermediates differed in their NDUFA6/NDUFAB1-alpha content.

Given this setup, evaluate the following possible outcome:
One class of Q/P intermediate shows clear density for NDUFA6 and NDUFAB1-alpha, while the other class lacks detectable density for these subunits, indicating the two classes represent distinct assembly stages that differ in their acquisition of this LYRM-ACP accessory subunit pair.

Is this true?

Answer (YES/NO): YES